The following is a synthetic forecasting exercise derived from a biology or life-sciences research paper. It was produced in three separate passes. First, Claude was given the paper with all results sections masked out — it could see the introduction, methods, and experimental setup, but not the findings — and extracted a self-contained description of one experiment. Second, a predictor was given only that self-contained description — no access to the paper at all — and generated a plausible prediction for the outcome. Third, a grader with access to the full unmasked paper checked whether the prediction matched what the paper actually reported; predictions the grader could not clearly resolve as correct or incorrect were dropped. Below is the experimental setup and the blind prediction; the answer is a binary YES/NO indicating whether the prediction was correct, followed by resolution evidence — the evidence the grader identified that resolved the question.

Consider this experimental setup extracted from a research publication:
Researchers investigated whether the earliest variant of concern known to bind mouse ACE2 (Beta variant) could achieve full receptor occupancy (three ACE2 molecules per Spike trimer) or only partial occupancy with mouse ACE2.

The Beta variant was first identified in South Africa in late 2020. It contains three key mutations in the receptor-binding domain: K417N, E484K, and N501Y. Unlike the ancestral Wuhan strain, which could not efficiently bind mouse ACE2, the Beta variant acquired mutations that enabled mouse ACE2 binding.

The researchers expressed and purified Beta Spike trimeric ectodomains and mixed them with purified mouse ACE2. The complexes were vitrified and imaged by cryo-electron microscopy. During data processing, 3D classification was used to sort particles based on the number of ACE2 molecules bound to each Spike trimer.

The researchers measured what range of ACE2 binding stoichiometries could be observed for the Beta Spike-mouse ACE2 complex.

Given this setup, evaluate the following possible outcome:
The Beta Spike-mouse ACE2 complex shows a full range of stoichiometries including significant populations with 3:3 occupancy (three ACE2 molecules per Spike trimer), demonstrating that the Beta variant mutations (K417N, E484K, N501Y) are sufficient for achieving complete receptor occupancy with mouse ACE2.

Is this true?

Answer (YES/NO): NO